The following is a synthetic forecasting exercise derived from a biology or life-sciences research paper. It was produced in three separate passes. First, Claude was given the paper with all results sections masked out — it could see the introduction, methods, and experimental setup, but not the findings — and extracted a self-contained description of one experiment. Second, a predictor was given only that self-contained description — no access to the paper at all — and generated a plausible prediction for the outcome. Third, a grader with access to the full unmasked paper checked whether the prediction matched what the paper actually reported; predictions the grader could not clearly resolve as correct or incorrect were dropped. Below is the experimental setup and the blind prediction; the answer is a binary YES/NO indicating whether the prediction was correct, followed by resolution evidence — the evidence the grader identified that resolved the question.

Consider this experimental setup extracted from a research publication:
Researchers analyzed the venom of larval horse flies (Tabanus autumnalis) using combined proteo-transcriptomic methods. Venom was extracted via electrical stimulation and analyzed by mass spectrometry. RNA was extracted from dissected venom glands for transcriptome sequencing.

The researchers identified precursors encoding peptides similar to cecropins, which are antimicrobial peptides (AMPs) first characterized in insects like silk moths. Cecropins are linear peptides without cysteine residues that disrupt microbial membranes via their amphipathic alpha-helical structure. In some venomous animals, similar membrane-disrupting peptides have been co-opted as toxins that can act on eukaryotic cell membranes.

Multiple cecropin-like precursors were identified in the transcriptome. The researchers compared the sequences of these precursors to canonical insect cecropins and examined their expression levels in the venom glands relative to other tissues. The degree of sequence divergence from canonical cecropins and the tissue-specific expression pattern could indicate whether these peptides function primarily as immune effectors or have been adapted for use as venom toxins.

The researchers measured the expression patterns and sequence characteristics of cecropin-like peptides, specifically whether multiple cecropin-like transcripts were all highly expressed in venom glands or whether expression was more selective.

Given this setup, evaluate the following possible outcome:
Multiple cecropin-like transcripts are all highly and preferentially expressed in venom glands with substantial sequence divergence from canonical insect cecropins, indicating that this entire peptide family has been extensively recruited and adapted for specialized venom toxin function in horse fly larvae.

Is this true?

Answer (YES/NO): NO